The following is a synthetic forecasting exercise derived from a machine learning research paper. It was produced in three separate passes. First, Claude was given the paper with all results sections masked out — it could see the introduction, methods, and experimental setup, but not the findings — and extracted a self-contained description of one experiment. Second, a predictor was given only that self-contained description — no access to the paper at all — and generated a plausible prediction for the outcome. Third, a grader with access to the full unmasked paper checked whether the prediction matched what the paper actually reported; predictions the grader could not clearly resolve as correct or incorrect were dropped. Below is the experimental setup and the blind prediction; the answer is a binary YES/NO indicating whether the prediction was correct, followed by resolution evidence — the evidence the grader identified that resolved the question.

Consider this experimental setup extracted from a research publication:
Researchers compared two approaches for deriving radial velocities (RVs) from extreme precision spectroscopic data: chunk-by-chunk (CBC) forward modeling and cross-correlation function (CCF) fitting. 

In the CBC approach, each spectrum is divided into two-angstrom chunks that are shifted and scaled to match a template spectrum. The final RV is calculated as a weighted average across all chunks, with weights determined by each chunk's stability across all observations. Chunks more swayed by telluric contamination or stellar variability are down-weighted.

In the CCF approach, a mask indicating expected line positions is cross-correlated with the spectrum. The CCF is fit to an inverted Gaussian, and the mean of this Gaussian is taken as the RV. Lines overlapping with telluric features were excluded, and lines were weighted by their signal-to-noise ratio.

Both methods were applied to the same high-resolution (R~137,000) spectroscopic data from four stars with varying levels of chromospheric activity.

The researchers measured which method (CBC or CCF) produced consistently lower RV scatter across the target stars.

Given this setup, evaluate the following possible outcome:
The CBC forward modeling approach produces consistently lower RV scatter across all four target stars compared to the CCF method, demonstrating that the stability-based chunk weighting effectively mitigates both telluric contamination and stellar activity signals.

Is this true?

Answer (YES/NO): YES